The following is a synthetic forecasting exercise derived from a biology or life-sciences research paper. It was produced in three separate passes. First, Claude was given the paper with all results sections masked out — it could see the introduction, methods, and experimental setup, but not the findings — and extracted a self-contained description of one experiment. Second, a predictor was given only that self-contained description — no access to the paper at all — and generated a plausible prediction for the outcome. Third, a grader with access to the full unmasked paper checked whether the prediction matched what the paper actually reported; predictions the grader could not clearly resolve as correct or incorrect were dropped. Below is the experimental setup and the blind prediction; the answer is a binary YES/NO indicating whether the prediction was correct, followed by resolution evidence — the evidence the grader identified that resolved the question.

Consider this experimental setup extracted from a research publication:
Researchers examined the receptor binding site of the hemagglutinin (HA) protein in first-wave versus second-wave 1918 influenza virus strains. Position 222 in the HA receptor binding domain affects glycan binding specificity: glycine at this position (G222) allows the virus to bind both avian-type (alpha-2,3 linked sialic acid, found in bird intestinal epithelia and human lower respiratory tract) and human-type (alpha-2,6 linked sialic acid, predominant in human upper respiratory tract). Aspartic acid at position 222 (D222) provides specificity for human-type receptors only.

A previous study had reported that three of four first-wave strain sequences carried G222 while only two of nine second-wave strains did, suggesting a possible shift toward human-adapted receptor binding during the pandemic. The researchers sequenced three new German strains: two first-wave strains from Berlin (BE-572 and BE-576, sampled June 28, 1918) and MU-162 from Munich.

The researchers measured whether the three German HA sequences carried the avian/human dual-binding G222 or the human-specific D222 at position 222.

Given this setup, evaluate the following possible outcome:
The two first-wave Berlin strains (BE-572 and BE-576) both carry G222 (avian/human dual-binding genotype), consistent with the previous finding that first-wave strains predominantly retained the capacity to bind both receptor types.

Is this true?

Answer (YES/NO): NO